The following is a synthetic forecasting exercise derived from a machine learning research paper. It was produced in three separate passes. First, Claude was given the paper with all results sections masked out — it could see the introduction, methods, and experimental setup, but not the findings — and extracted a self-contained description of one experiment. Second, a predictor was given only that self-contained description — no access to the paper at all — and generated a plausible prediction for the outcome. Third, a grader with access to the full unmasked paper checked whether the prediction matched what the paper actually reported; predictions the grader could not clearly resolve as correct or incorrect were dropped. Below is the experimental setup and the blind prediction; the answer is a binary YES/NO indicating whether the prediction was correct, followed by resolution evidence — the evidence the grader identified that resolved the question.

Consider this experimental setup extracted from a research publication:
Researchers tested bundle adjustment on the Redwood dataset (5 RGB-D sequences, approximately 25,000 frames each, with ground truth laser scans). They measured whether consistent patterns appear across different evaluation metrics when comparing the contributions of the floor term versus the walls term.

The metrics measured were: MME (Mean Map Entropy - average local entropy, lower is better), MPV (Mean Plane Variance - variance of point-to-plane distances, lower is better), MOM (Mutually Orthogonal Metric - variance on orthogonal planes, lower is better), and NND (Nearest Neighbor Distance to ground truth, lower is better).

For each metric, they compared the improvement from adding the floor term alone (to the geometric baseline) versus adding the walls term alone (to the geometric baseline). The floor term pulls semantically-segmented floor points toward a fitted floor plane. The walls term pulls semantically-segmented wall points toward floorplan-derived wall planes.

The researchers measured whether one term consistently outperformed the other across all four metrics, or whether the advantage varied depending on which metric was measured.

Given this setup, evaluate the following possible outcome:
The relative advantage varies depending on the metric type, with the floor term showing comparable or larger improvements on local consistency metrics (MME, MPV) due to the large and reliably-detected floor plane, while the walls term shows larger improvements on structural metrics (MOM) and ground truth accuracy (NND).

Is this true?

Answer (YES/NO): NO